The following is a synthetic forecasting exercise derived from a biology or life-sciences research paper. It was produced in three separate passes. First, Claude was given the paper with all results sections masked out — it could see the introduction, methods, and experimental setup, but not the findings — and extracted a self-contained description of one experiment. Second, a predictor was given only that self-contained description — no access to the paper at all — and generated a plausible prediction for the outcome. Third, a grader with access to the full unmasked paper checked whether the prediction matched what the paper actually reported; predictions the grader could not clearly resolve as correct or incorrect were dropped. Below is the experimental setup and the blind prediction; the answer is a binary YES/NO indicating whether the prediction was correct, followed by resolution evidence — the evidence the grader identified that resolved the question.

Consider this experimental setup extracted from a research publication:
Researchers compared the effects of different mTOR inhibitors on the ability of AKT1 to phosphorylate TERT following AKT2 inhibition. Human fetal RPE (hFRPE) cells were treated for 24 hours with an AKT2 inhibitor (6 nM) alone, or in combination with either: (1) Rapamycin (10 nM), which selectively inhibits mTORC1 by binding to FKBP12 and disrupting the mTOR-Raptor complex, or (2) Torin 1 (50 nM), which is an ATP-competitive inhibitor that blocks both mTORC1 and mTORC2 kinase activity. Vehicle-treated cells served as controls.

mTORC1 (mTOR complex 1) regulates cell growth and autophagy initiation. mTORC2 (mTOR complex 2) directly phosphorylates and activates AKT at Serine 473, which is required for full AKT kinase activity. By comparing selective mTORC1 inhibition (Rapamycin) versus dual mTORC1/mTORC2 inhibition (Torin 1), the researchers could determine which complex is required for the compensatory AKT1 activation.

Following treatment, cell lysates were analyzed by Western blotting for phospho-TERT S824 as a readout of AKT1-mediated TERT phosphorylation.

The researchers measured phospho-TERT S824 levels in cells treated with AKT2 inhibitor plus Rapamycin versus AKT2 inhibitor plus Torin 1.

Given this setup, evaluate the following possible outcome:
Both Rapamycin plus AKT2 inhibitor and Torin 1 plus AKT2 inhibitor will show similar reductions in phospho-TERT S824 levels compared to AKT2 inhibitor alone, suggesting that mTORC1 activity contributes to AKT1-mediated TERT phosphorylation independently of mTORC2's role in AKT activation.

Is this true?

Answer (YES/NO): NO